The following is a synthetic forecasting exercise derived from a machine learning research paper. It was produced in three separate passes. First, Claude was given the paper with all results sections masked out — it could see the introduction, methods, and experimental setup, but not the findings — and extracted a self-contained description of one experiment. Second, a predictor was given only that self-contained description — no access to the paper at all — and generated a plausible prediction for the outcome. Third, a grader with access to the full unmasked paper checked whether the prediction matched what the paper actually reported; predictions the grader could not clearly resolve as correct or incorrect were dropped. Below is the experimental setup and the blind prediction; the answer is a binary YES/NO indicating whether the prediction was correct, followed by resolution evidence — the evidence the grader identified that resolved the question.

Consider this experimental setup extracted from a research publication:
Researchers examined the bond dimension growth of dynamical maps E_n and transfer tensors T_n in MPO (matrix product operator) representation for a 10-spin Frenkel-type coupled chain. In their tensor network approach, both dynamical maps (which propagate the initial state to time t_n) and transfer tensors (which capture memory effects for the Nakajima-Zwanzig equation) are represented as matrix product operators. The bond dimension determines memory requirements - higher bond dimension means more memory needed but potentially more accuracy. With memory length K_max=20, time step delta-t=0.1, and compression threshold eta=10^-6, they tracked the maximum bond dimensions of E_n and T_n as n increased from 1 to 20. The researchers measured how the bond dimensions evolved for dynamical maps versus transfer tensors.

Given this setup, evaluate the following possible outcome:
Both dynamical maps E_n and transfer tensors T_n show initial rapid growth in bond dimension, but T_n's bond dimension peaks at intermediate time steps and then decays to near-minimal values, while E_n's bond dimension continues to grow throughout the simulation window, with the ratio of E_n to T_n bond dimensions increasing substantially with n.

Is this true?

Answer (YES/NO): NO